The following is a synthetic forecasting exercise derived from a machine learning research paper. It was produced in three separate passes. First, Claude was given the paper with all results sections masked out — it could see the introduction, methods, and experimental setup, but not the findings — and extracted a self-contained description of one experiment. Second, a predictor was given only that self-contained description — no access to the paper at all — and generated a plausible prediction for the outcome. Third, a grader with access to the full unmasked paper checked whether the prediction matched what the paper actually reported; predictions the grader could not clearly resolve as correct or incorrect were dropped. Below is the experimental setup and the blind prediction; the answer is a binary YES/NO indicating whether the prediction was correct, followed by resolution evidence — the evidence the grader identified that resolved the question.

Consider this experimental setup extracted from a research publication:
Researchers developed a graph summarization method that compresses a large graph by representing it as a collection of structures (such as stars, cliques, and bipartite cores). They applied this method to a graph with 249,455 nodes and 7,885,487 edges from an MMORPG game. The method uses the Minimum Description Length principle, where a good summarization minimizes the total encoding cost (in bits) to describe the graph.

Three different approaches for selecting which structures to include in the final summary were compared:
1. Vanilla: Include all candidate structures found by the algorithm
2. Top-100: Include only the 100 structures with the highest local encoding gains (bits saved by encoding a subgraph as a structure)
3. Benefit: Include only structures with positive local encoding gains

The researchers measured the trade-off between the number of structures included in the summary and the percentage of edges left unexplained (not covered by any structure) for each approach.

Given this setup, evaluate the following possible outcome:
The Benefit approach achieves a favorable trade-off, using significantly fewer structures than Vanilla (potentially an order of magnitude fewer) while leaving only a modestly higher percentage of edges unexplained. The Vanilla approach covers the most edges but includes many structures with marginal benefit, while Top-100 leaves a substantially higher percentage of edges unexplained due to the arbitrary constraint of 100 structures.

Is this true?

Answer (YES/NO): YES